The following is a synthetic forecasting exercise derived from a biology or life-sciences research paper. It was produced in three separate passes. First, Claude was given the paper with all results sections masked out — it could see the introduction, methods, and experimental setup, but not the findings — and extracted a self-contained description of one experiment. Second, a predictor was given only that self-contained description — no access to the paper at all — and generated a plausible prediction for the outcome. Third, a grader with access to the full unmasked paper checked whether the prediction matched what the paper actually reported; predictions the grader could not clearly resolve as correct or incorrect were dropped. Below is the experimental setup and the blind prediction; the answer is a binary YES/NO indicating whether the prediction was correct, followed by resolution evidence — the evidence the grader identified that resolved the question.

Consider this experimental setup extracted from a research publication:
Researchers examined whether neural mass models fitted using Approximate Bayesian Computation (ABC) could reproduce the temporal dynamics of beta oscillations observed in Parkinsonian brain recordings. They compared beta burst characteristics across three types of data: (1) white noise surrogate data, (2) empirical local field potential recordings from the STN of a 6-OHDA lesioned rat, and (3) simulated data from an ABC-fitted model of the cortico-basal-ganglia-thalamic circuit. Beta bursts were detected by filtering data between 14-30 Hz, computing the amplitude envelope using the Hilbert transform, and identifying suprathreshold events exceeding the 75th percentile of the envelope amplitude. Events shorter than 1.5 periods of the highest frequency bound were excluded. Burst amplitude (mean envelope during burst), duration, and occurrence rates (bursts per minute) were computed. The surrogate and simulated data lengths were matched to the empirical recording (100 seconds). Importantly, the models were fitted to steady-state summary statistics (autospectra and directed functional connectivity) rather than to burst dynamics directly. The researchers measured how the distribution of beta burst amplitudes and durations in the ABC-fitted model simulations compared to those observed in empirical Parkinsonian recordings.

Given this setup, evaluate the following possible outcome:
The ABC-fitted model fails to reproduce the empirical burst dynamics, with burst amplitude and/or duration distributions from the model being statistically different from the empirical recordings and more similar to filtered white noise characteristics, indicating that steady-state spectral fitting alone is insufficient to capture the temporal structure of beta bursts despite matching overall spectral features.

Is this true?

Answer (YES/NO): NO